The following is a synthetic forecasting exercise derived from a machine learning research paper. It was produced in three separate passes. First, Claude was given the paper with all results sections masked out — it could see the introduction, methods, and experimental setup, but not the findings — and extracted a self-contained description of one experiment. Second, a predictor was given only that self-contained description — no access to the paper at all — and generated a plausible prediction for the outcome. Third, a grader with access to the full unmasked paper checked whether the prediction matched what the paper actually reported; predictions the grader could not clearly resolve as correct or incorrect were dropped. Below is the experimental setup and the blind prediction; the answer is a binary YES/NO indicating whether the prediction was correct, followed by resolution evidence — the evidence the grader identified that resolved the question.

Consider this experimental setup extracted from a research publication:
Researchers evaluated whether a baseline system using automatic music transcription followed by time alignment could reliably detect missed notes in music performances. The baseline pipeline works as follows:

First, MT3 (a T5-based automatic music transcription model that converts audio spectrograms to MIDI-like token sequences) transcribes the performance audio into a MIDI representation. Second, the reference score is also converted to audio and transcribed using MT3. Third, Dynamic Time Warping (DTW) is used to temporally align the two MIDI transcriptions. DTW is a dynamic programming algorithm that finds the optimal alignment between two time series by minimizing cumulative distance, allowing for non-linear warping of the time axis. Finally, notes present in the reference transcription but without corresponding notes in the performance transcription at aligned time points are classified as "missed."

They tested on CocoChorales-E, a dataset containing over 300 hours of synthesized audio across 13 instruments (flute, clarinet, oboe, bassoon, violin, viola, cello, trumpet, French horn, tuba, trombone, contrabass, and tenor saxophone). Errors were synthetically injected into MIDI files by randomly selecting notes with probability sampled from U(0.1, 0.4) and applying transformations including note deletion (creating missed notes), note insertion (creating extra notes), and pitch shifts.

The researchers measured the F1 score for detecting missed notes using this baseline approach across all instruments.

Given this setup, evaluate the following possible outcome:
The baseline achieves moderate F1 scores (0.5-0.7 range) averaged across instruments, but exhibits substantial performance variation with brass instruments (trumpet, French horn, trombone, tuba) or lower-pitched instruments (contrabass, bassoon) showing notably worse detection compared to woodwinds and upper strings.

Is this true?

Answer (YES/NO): NO